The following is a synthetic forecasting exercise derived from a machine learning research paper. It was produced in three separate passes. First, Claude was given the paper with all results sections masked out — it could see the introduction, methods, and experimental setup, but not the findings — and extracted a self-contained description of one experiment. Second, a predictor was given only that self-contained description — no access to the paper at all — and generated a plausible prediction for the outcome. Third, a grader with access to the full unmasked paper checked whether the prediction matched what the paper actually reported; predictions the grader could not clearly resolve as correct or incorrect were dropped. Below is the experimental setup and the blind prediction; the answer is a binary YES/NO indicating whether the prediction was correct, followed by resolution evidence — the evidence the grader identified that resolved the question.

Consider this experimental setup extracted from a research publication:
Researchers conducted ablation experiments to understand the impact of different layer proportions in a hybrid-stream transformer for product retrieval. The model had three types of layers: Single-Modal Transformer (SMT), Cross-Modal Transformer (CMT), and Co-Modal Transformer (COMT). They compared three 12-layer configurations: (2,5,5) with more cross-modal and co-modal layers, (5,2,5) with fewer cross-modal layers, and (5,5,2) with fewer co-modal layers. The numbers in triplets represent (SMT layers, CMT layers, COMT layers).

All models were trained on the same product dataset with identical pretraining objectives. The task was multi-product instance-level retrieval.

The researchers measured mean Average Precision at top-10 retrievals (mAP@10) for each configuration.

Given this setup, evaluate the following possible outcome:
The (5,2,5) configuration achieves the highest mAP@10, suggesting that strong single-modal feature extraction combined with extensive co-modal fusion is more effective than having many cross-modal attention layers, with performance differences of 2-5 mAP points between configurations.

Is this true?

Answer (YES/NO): NO